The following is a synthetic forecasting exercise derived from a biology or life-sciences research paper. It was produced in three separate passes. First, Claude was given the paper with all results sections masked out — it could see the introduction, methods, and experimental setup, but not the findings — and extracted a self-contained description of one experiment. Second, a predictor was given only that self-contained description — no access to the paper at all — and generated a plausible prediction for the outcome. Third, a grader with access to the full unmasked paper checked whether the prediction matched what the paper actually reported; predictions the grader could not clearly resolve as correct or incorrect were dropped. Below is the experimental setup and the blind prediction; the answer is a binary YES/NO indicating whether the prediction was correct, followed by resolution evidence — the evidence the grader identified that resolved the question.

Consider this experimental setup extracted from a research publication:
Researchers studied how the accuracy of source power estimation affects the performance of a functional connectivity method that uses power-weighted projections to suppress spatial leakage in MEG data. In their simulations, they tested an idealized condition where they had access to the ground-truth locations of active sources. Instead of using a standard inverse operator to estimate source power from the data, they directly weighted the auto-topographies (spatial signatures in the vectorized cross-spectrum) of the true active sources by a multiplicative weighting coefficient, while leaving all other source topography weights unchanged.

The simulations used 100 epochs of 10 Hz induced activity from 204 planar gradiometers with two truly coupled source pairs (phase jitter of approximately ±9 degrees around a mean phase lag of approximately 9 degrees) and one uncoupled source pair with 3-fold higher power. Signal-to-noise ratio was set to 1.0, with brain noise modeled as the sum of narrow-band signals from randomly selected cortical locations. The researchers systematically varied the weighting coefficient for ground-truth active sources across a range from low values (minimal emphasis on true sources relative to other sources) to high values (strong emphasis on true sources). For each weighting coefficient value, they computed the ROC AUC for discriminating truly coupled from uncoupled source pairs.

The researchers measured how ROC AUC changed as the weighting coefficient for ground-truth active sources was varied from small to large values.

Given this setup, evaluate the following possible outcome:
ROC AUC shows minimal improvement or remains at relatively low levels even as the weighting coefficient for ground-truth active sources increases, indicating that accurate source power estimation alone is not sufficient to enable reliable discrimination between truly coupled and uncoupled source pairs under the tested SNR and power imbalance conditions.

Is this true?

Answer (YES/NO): NO